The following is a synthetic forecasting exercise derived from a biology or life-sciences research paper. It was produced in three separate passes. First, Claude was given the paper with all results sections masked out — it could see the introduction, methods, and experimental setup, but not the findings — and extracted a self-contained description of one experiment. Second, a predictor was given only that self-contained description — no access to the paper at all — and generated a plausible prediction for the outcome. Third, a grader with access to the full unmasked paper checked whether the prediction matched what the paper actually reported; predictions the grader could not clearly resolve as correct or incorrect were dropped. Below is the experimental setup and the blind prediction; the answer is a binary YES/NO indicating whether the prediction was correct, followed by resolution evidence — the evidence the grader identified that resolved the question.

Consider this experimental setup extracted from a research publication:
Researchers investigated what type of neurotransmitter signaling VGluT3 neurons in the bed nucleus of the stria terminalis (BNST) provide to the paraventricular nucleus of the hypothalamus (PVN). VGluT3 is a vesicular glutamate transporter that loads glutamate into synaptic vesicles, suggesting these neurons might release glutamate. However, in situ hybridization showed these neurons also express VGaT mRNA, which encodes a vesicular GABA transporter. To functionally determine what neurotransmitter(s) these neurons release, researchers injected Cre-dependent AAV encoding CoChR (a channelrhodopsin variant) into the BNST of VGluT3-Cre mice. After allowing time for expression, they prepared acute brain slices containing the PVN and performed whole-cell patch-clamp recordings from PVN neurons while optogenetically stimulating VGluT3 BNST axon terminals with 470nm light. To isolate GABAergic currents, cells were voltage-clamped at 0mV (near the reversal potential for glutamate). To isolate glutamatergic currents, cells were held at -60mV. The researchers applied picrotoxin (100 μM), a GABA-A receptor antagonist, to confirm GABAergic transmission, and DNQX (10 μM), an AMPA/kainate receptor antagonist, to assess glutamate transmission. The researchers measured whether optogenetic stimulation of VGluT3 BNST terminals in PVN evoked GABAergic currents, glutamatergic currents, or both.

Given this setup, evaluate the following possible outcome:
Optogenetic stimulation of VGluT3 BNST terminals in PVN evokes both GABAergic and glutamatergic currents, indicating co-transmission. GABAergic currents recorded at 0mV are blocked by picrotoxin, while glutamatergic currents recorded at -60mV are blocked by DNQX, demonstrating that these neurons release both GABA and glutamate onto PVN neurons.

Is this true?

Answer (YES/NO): NO